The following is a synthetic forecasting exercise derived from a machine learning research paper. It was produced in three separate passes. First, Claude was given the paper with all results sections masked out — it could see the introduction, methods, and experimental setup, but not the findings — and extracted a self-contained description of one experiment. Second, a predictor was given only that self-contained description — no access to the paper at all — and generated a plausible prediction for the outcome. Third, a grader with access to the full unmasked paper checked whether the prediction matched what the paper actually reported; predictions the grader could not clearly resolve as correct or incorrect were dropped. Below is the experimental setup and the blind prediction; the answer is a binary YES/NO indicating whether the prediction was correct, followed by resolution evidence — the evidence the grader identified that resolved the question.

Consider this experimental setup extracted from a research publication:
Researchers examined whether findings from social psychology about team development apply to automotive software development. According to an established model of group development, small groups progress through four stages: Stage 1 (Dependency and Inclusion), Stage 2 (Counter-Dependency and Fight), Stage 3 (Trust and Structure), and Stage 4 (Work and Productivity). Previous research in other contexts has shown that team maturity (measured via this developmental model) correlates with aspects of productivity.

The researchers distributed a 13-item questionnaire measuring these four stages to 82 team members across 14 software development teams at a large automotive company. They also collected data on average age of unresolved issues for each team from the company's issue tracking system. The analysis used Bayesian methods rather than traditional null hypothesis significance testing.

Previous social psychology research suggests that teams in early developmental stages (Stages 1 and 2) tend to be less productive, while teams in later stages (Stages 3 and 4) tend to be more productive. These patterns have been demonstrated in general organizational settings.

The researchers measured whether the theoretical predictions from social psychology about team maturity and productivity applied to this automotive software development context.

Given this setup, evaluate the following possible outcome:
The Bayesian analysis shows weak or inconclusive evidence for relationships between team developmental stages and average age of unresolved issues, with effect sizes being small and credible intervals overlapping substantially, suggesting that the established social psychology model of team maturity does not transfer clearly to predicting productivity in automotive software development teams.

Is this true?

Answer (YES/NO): NO